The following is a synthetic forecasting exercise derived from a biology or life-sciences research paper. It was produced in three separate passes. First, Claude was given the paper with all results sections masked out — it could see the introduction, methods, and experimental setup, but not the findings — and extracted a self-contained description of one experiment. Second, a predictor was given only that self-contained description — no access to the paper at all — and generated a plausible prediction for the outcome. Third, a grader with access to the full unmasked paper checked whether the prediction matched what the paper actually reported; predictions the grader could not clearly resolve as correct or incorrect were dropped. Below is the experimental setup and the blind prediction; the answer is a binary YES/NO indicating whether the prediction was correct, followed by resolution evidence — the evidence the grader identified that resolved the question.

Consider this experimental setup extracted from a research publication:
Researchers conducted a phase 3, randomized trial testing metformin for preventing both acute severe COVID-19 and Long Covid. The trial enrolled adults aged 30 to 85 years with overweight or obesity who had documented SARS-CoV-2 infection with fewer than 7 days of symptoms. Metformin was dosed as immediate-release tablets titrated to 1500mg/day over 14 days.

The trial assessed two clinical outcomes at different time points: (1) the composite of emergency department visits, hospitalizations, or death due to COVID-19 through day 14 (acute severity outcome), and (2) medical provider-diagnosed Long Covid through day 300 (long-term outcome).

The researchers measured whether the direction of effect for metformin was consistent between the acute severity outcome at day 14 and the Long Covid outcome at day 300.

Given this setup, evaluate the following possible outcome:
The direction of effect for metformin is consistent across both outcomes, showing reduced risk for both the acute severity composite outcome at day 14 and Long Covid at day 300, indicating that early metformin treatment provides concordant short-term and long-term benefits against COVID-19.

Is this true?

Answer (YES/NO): YES